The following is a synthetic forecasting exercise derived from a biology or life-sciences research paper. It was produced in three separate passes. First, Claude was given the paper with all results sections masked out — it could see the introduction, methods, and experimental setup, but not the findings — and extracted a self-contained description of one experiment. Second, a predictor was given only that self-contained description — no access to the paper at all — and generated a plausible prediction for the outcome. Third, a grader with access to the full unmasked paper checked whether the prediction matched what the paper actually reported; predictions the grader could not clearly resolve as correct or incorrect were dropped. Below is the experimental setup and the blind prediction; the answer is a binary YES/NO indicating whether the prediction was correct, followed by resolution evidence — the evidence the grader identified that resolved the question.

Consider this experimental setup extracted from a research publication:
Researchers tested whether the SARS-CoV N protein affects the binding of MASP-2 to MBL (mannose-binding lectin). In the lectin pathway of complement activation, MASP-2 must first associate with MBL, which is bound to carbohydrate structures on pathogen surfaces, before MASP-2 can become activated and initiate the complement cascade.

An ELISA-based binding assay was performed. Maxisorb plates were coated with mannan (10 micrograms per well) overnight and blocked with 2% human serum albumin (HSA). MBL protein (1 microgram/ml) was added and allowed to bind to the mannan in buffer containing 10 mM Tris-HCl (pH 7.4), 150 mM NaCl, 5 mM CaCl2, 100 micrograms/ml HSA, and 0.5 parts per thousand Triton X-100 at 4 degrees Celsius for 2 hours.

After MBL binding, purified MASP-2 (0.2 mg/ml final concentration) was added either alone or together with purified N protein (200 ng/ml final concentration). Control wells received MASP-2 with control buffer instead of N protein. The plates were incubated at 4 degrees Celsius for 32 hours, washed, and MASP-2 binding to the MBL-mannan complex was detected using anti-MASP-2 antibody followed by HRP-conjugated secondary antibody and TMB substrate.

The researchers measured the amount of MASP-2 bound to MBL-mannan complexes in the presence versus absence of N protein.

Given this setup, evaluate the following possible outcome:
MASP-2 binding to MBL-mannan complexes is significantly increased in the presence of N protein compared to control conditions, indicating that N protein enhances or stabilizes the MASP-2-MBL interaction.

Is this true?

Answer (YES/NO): YES